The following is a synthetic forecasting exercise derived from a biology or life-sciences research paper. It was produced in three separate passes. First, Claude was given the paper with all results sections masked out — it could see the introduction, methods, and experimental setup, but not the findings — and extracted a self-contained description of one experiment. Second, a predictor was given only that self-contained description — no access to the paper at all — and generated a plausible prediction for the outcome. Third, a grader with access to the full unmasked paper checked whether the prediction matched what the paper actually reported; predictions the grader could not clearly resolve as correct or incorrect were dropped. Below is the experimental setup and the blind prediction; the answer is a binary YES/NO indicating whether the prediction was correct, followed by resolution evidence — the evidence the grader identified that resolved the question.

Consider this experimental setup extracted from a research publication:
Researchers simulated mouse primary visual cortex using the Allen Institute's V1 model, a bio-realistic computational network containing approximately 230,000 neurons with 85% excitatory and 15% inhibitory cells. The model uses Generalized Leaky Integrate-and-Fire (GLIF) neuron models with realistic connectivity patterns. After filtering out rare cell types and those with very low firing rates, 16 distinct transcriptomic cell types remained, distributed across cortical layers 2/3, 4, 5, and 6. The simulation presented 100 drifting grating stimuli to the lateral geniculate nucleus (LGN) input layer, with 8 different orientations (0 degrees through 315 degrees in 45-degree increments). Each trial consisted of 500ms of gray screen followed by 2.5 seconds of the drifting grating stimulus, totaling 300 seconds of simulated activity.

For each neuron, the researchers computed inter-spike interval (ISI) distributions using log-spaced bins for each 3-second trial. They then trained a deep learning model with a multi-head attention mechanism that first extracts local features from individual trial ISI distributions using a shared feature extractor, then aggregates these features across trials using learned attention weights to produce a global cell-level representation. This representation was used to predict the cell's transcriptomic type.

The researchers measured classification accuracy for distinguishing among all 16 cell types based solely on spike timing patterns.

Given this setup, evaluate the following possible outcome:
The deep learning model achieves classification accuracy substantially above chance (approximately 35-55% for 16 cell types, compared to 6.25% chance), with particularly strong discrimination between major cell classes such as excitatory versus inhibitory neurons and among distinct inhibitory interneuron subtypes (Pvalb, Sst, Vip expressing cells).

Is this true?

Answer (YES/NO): NO